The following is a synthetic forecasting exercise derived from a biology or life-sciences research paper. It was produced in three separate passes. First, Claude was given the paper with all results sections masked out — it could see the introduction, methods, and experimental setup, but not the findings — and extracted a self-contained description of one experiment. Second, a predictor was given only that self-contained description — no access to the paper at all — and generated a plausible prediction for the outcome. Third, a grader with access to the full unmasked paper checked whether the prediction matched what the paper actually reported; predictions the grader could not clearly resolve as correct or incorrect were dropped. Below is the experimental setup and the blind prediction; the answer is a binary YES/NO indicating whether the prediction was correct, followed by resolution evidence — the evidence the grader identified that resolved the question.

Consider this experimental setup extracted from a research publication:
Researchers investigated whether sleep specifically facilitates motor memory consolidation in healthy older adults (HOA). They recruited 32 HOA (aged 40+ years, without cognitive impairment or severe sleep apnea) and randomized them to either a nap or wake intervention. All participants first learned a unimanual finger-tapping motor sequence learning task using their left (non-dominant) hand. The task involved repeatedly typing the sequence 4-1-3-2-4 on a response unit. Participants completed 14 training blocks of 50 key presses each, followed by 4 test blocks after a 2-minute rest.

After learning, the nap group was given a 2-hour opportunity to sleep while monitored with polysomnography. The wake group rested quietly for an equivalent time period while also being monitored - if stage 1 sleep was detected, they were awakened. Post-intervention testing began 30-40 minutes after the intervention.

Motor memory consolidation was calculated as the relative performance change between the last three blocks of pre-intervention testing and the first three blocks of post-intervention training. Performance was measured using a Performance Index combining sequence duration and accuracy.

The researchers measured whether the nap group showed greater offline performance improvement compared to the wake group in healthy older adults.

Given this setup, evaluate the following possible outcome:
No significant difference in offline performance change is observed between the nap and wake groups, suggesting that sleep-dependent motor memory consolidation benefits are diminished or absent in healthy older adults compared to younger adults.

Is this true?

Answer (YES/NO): YES